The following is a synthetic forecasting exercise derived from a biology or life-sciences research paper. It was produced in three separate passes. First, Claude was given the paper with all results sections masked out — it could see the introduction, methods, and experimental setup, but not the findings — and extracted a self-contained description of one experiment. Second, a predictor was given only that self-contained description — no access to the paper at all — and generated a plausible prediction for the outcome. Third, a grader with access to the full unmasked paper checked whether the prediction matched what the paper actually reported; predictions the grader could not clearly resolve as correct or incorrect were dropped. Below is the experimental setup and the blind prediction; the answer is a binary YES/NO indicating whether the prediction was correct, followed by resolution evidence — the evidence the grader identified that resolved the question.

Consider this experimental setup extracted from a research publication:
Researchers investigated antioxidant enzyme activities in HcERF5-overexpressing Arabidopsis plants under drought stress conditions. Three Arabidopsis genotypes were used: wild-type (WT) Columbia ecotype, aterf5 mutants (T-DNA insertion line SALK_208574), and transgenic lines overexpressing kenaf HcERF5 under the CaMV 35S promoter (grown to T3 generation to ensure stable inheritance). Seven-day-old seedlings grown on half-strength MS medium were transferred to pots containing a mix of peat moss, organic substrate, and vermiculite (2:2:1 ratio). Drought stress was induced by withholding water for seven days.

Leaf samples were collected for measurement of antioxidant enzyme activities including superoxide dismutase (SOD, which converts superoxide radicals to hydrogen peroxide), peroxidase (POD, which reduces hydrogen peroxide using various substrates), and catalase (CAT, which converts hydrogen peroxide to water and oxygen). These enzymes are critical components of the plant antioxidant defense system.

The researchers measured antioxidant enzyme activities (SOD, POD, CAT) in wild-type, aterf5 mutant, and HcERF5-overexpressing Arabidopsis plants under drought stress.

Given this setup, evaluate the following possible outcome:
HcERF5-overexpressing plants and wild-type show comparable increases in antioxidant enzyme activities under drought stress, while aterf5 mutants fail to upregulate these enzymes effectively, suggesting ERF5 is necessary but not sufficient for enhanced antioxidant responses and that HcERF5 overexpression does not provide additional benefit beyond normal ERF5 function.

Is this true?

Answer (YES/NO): NO